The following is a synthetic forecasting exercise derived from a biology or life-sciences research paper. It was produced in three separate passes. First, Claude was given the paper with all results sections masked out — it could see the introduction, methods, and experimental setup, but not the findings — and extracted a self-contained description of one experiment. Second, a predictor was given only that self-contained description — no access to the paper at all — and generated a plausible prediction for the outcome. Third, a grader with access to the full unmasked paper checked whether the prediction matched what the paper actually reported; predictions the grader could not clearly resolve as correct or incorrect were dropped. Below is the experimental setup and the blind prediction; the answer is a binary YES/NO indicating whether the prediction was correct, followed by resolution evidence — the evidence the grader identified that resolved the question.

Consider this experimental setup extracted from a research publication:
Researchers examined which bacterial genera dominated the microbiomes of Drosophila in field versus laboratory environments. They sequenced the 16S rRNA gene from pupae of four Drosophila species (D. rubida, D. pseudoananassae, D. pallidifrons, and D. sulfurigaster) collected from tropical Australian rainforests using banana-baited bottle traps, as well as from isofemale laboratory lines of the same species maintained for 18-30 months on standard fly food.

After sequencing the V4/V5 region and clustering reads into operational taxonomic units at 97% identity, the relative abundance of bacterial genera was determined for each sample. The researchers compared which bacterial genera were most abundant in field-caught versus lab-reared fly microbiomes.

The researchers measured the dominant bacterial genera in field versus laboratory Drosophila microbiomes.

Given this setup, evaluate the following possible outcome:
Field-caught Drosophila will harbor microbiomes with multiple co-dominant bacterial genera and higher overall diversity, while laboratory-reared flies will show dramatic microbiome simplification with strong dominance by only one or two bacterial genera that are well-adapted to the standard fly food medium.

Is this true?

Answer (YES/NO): NO